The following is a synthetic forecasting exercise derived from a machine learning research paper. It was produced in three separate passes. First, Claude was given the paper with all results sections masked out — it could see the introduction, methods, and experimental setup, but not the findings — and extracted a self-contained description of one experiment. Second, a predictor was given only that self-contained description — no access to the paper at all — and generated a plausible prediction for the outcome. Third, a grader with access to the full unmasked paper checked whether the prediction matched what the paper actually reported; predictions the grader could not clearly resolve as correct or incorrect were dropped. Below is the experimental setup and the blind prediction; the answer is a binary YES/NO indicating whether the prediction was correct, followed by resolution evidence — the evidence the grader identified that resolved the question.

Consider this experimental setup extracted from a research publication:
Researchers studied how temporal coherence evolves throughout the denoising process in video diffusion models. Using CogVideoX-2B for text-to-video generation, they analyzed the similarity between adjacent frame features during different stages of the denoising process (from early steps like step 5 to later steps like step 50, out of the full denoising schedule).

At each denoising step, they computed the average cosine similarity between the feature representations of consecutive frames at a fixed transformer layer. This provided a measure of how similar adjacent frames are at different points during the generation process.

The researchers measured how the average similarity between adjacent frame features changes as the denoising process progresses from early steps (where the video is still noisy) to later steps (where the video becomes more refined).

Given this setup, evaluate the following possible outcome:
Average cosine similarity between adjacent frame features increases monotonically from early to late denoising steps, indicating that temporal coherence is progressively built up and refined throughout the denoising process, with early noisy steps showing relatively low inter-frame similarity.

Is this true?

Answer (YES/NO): NO